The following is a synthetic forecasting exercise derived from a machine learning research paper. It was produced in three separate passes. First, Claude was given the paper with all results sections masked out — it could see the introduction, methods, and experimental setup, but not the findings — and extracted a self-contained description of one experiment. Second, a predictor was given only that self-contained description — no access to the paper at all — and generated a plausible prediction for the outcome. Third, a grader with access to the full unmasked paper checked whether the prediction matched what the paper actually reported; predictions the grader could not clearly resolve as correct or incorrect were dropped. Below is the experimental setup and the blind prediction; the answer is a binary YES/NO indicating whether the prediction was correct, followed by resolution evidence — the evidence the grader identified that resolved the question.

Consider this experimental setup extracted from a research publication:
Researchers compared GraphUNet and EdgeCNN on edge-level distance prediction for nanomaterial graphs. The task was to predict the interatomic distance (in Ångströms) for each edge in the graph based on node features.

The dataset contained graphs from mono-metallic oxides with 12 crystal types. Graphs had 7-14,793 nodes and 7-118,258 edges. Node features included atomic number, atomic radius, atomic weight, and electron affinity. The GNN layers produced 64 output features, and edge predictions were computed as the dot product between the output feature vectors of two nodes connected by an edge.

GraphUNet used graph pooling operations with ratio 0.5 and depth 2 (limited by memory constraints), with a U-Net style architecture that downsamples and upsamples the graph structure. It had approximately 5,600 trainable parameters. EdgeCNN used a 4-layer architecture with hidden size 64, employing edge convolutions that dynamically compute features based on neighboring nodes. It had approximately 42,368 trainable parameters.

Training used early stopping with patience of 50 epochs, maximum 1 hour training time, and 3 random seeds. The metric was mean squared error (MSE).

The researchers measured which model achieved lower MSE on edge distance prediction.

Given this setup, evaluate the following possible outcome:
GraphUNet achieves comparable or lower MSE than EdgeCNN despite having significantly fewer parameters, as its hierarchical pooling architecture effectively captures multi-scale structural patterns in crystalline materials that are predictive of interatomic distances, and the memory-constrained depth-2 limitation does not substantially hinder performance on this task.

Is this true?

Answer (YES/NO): NO